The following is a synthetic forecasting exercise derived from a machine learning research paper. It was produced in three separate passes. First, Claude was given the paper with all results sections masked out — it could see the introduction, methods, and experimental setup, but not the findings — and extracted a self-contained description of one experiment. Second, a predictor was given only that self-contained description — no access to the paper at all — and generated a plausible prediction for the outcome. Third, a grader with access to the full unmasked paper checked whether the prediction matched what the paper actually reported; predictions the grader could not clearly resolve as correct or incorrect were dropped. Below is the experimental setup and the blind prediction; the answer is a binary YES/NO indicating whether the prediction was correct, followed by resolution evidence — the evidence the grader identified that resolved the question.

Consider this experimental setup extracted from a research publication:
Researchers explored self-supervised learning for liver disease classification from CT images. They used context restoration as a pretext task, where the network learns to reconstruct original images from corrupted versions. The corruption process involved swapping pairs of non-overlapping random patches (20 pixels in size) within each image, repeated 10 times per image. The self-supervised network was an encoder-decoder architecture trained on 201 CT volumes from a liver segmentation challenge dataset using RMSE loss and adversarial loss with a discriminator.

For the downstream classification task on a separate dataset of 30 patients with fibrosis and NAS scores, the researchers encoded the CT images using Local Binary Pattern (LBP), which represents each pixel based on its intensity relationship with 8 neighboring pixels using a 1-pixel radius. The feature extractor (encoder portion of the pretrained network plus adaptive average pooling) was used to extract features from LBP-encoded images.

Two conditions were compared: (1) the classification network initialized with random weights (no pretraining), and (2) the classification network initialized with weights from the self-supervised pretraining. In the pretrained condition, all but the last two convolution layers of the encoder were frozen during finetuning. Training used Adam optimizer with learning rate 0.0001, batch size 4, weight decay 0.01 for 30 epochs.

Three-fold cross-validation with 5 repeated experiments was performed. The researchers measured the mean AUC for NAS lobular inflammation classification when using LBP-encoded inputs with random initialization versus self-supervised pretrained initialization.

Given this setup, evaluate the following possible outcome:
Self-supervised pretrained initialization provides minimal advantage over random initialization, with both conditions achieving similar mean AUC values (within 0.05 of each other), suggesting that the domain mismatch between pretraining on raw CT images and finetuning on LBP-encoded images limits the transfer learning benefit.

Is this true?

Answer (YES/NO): NO